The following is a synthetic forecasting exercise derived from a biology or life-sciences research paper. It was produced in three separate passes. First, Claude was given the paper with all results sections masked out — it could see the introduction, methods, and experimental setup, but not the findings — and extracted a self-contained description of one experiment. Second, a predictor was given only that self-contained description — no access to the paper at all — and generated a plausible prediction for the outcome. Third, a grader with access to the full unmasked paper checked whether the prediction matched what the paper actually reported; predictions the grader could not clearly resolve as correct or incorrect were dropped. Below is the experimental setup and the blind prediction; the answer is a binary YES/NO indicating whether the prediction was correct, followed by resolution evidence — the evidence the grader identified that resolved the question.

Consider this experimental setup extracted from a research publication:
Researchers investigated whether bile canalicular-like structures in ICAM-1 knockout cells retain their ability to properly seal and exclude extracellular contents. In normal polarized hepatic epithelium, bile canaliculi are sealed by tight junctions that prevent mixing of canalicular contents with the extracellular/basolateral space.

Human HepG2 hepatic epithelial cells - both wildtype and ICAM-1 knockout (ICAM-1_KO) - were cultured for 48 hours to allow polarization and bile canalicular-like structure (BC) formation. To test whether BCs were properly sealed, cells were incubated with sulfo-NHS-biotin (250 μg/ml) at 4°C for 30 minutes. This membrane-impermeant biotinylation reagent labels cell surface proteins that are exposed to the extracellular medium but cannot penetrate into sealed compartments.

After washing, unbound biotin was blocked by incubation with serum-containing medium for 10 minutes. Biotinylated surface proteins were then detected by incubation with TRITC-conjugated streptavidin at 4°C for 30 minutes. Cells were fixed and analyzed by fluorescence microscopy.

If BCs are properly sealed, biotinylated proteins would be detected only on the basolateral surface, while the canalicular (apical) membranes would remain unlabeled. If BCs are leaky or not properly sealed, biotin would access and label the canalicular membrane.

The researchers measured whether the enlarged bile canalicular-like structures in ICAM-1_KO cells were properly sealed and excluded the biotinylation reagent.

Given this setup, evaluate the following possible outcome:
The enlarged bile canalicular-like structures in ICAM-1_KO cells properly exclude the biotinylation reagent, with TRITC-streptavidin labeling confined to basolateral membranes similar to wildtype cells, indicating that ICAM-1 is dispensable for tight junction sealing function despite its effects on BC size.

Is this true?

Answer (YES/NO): YES